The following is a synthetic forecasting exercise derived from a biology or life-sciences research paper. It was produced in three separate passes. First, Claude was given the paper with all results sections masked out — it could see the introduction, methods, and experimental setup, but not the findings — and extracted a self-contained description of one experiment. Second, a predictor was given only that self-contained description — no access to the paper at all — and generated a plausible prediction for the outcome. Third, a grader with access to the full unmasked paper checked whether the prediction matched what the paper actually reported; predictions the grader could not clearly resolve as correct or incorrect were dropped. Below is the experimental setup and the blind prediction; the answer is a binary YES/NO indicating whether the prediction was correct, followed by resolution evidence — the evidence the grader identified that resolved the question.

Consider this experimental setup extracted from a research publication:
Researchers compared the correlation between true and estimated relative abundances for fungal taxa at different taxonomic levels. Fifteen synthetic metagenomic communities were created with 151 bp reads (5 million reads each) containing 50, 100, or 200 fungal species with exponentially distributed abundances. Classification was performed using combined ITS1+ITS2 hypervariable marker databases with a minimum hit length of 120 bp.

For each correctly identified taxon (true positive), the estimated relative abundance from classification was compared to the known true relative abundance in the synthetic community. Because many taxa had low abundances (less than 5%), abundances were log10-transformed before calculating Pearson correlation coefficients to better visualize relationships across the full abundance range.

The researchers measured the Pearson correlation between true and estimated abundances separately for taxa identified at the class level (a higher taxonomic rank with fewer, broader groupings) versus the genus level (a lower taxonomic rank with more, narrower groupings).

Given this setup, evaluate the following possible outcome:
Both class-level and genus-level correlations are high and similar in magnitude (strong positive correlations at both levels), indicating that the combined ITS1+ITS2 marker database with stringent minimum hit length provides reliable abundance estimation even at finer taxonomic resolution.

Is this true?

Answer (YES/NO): NO